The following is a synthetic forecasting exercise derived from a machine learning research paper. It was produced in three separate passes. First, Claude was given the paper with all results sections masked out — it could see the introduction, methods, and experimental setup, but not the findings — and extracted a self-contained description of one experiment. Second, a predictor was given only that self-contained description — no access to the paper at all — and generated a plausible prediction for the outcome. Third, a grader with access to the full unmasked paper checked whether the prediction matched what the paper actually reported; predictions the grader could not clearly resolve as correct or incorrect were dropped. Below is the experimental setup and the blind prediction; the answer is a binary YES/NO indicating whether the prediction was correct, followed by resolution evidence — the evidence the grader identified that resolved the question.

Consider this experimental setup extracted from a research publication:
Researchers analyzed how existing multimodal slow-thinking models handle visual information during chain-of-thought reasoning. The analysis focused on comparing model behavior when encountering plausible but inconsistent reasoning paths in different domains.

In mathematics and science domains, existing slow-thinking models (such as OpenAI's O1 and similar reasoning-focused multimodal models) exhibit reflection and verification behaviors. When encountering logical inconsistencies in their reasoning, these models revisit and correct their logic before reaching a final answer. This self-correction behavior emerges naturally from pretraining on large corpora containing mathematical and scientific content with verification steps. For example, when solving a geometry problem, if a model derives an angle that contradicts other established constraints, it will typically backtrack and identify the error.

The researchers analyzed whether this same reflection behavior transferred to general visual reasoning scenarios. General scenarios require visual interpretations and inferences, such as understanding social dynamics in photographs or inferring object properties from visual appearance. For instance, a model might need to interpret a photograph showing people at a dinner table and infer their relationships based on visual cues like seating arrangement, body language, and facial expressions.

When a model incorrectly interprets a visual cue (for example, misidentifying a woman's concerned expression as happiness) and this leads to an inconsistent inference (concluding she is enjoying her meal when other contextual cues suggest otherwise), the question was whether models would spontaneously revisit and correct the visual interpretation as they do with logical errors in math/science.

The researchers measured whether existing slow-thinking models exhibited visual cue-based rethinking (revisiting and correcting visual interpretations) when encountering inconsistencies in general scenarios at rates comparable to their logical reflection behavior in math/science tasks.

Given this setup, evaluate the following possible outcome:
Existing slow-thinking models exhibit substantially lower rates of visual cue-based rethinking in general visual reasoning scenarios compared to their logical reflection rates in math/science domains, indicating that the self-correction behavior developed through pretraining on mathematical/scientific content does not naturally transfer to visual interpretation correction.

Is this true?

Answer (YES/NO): YES